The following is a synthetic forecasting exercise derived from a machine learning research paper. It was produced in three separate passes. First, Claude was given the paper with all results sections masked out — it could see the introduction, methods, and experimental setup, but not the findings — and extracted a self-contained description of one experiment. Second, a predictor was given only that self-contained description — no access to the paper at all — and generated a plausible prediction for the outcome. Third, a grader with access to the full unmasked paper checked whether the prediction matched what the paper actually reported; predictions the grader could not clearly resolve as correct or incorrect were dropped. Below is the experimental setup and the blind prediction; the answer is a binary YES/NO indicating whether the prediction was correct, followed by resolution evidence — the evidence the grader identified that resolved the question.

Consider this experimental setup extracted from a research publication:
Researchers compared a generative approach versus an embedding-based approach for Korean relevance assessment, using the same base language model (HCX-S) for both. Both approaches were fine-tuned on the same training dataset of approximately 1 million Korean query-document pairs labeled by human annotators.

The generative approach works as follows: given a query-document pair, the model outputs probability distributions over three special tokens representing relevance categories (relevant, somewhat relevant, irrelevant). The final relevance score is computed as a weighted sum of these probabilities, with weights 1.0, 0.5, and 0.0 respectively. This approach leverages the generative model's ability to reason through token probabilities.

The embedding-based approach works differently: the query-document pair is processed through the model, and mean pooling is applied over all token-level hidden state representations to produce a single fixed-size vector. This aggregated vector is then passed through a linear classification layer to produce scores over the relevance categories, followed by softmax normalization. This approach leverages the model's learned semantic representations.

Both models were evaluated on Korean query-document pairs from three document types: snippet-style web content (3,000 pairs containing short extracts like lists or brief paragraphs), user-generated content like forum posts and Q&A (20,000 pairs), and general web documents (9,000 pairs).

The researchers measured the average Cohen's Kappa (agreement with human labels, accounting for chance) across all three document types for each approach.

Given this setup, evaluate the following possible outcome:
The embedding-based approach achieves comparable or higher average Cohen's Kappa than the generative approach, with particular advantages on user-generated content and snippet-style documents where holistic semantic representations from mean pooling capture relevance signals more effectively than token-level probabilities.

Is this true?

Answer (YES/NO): YES